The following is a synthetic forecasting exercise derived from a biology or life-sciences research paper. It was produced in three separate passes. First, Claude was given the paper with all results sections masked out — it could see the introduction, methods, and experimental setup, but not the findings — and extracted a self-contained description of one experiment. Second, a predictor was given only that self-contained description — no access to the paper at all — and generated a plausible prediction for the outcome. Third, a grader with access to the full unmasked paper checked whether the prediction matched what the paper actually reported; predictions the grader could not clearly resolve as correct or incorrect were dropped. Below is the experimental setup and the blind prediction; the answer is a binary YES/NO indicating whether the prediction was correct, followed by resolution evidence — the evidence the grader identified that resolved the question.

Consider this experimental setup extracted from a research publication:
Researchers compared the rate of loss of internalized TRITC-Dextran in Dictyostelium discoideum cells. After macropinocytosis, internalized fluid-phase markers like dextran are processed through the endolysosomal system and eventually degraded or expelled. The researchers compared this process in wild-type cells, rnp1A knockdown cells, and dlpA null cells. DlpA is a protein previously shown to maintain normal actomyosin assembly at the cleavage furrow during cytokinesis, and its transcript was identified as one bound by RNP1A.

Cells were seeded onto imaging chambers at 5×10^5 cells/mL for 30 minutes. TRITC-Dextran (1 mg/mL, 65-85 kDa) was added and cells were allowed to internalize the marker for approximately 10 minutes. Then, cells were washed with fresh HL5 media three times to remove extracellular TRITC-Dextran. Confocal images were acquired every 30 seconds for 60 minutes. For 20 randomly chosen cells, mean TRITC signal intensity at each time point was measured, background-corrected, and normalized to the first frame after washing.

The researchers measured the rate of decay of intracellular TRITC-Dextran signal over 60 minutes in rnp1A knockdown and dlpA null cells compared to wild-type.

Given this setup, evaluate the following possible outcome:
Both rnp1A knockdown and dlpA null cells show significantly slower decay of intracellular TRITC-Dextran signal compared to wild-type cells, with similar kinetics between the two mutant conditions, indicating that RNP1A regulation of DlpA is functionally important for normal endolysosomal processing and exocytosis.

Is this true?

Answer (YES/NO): YES